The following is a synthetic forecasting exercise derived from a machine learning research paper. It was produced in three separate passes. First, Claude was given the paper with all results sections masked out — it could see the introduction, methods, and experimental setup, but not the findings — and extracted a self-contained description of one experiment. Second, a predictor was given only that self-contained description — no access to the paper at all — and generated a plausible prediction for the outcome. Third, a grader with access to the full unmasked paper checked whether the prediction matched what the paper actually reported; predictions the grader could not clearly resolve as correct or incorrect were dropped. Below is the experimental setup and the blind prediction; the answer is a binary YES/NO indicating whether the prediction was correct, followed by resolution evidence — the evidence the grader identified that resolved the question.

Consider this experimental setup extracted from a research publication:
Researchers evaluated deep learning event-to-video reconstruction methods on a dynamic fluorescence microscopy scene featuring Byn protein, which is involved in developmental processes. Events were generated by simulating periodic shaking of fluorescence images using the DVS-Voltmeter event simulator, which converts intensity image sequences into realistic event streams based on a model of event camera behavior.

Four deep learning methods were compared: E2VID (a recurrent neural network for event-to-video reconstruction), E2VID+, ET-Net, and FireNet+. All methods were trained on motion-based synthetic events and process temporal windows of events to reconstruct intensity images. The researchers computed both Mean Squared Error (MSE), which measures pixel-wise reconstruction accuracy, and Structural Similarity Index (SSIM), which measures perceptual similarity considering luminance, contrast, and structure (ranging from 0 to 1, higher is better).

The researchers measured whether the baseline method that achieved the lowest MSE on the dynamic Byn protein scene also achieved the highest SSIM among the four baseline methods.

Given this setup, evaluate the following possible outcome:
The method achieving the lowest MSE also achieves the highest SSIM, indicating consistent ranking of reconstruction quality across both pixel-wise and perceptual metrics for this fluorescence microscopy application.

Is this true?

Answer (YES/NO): NO